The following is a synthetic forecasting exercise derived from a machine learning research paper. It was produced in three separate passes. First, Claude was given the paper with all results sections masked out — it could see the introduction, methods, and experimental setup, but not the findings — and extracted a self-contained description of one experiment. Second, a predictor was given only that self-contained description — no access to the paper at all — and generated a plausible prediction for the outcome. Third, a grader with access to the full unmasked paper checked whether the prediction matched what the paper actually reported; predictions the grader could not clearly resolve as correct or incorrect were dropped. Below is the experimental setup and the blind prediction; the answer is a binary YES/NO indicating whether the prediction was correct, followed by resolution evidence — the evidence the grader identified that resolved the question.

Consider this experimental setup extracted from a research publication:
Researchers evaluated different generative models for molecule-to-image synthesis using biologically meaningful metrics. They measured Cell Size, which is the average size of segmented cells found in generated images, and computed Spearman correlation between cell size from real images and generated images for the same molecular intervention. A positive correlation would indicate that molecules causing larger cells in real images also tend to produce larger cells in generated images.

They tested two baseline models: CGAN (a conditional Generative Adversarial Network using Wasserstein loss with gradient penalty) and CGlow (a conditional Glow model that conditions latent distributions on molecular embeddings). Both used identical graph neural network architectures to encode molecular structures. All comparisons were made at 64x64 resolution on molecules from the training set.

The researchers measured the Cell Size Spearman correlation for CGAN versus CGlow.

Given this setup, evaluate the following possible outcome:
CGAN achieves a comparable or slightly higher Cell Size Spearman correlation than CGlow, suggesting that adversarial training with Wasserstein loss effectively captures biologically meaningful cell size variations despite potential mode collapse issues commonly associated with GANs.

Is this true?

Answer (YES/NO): NO